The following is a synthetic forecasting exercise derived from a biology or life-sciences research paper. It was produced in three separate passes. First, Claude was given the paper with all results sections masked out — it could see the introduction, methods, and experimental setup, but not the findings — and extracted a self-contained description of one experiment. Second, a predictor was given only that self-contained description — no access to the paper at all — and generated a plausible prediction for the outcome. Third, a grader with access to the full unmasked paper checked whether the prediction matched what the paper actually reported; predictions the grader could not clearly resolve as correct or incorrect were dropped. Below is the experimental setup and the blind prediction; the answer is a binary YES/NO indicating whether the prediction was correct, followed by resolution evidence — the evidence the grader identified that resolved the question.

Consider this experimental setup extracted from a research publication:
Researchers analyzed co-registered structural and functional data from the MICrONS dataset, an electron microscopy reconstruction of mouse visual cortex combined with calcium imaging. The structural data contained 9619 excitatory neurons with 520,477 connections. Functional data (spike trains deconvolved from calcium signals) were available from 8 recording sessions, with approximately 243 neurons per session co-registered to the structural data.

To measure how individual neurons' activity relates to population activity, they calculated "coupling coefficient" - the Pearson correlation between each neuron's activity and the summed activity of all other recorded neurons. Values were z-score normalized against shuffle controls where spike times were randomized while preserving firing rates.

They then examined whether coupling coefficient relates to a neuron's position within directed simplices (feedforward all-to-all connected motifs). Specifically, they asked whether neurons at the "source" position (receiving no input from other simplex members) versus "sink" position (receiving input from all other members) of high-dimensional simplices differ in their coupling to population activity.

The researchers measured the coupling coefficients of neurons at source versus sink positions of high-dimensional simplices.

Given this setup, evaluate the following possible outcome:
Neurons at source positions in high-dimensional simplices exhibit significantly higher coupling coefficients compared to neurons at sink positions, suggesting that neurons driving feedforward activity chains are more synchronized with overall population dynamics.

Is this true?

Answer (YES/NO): NO